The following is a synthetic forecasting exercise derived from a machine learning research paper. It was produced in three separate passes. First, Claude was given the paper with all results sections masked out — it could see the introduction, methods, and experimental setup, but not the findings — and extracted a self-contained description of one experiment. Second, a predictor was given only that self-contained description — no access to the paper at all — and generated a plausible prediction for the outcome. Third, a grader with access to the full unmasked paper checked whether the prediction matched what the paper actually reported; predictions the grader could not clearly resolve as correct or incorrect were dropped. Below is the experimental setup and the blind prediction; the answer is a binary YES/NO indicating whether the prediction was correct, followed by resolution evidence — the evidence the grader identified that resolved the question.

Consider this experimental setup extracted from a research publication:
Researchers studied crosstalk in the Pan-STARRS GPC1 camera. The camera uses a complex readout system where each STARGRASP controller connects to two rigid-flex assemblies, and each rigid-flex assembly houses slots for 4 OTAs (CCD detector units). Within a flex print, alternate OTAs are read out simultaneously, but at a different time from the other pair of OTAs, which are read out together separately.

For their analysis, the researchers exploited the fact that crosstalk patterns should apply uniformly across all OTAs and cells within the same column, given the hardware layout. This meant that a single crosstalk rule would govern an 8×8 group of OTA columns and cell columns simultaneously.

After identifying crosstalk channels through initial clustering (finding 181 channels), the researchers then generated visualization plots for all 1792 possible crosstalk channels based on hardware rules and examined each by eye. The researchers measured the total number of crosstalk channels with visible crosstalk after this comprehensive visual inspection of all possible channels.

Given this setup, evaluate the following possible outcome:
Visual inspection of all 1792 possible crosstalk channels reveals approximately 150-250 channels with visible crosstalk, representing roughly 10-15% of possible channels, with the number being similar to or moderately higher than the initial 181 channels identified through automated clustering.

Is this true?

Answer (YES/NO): NO